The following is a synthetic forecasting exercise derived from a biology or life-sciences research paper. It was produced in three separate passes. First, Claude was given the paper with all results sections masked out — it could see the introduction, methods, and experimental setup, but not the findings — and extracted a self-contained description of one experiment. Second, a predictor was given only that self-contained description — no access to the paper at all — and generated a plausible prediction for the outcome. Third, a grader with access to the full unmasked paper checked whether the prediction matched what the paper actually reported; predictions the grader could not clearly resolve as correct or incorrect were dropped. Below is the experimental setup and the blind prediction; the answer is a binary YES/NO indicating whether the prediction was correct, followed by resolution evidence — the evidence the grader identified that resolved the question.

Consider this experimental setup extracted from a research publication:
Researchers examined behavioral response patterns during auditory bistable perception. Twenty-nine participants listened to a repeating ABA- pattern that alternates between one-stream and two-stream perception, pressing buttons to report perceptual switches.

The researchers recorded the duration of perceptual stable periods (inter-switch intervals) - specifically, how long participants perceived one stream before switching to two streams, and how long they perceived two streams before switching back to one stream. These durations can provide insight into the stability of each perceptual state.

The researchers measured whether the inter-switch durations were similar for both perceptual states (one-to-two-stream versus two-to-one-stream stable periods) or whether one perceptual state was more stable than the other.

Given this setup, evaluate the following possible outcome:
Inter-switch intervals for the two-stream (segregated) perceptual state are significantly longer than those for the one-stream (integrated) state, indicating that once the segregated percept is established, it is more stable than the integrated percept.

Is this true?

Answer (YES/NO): NO